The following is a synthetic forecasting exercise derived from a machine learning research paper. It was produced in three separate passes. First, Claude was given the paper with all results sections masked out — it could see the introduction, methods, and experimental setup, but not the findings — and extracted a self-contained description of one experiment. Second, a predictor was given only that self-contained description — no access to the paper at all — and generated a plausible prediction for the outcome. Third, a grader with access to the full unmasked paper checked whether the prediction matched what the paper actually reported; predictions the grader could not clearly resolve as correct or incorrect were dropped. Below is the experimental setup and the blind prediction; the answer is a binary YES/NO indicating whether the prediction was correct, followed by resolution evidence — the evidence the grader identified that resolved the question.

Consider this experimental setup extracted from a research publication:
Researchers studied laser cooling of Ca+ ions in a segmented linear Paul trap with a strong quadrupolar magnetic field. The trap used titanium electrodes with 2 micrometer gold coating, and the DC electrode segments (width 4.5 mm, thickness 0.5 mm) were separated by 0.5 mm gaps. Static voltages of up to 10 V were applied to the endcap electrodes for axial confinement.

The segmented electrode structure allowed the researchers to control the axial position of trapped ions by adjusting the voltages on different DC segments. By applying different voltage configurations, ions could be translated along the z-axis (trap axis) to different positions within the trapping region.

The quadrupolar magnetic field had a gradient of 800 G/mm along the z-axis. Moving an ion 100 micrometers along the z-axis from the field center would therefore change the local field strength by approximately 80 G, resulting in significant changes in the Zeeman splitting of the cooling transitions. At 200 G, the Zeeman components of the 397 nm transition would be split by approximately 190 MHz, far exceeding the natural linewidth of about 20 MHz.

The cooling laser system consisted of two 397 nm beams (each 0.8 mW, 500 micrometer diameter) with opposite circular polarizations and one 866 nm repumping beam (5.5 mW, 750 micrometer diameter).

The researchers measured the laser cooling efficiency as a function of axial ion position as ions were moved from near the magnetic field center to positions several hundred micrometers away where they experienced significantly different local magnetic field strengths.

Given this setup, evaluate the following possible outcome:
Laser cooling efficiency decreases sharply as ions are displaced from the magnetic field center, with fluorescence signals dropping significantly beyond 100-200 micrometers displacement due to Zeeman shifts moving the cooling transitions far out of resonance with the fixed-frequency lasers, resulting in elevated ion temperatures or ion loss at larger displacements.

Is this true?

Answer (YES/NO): NO